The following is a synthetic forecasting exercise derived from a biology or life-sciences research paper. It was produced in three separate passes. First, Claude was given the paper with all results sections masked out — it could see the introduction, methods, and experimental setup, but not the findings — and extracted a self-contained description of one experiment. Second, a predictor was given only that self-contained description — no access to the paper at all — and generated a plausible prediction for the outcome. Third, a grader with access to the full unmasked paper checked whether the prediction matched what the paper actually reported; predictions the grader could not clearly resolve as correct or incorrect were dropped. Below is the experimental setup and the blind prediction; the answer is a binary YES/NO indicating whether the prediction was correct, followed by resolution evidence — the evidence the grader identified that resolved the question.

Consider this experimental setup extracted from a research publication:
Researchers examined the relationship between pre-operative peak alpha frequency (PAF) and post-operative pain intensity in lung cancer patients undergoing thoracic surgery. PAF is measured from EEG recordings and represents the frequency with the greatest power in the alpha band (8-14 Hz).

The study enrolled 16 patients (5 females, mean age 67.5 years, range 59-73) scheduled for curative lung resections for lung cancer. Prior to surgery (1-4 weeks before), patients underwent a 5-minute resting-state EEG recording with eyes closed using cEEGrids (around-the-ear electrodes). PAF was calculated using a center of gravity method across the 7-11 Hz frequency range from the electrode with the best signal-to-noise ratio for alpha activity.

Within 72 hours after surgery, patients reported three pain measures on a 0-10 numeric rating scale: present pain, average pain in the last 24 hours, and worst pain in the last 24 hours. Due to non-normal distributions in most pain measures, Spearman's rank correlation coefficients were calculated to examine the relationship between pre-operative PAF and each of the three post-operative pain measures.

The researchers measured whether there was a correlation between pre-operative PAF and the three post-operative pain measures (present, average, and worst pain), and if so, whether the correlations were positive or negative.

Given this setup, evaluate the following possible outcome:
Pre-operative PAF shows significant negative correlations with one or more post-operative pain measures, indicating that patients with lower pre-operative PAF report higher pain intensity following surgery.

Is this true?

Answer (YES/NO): YES